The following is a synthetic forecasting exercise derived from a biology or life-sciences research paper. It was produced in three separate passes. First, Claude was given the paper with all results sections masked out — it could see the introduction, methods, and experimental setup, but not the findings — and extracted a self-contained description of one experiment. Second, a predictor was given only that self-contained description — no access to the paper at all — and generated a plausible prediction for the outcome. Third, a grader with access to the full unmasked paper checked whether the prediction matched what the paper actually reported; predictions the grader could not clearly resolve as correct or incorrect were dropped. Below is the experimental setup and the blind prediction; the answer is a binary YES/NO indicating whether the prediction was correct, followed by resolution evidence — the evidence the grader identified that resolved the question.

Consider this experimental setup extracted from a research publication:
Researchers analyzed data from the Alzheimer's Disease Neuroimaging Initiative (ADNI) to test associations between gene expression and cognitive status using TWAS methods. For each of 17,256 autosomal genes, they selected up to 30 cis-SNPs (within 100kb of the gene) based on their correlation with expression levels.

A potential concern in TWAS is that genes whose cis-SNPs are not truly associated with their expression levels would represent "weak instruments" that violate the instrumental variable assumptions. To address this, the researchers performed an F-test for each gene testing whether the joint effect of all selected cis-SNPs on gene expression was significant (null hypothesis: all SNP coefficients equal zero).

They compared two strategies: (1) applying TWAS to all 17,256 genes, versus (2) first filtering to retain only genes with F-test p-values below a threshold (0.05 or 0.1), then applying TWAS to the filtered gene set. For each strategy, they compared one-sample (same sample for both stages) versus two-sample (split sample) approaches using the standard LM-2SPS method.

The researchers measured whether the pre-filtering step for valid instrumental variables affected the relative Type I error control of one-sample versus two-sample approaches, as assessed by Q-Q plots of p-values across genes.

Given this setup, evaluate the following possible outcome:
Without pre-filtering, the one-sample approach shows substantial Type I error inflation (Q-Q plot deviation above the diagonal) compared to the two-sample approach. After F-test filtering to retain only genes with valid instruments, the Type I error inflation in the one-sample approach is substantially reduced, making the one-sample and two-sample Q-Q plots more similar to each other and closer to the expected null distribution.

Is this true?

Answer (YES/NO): NO